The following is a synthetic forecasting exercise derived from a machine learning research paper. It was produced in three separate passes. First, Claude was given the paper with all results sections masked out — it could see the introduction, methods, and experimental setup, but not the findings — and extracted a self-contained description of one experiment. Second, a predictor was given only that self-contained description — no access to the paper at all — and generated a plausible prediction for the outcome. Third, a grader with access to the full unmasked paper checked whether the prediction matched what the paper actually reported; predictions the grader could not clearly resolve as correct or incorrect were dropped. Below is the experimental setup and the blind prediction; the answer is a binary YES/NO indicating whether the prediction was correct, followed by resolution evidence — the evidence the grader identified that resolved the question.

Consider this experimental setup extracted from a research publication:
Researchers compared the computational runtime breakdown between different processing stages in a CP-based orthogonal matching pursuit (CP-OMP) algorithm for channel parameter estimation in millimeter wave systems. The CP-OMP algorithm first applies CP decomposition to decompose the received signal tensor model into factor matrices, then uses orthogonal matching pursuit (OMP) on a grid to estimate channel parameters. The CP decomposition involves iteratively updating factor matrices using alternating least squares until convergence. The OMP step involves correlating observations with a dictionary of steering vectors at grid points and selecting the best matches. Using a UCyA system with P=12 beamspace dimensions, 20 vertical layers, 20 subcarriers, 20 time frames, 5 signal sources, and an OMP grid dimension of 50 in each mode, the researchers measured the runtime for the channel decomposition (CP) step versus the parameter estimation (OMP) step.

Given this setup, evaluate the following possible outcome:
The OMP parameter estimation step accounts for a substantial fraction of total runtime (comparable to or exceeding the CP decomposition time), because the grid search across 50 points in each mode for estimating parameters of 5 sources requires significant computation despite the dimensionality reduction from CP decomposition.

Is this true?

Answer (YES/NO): YES